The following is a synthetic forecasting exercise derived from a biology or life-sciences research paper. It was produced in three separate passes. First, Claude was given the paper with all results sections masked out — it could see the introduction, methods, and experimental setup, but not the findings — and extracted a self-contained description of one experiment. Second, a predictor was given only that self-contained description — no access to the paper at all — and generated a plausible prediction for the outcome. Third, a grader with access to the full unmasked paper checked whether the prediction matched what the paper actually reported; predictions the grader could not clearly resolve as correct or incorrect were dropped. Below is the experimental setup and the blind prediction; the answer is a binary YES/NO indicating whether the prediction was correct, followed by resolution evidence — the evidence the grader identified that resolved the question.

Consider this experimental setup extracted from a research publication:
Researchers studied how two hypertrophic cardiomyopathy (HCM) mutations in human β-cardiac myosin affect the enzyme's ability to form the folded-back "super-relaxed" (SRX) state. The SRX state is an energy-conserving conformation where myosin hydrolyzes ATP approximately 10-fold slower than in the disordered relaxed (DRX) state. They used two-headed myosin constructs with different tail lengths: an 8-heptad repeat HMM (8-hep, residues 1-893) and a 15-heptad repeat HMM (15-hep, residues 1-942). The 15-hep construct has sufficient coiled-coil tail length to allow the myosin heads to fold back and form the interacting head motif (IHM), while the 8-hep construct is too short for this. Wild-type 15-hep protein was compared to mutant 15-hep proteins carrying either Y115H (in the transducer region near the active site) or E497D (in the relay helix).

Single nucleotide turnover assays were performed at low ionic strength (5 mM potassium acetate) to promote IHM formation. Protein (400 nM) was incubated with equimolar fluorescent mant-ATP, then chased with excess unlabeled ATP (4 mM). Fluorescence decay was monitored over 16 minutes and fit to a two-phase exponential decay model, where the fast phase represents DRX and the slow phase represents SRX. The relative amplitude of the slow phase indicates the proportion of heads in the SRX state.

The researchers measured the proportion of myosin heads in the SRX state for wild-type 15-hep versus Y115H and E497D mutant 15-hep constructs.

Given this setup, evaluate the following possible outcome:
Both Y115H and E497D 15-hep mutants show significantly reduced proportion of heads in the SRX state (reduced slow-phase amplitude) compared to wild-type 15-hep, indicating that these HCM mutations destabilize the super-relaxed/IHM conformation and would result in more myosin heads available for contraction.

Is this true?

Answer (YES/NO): YES